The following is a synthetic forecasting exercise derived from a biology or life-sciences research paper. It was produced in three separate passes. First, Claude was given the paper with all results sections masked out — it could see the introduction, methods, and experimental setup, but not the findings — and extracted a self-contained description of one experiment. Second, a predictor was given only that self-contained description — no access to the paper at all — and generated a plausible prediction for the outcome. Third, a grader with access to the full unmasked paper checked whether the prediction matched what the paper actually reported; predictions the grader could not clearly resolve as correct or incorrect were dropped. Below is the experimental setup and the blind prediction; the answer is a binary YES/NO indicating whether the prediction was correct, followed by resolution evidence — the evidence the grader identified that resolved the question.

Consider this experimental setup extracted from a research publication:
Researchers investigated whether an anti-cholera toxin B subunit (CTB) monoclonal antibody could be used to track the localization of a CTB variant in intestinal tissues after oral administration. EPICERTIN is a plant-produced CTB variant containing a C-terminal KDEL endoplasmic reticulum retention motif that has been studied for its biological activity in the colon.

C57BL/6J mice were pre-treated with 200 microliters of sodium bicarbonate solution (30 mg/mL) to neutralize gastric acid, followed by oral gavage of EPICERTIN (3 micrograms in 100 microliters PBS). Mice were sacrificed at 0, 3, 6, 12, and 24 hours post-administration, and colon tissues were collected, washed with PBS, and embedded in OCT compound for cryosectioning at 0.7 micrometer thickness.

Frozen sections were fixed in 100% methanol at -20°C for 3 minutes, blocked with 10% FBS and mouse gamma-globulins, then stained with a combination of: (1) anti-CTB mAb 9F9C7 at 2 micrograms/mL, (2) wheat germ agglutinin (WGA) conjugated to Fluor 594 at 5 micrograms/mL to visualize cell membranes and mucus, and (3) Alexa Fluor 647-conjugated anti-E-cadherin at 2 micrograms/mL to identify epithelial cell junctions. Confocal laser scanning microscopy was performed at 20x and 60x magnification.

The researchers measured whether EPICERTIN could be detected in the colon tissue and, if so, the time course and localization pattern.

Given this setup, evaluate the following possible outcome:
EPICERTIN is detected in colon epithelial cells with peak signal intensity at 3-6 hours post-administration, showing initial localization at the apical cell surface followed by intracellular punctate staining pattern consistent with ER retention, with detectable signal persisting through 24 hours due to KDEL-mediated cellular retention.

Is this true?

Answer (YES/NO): NO